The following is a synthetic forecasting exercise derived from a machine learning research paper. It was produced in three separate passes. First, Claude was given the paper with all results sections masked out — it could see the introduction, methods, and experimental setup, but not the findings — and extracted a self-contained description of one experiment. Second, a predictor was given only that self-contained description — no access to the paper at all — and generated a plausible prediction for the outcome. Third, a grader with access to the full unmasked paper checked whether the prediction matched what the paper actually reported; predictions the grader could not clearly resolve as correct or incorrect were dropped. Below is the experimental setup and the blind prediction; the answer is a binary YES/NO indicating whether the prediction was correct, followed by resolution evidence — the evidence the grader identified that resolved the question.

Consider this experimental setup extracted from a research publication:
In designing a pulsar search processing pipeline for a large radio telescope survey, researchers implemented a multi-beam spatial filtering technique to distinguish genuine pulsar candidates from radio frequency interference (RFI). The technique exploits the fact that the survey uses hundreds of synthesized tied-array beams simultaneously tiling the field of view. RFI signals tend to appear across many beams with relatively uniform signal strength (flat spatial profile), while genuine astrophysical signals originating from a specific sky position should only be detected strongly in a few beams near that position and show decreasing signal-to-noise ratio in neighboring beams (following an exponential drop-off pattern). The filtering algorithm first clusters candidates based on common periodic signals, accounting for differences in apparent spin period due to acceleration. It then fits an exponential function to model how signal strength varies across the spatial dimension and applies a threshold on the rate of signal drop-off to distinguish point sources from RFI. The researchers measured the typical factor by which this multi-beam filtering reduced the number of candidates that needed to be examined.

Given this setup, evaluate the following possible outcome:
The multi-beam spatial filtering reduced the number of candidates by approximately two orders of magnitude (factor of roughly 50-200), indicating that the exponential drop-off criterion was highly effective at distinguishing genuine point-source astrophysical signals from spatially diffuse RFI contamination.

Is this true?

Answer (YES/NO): NO